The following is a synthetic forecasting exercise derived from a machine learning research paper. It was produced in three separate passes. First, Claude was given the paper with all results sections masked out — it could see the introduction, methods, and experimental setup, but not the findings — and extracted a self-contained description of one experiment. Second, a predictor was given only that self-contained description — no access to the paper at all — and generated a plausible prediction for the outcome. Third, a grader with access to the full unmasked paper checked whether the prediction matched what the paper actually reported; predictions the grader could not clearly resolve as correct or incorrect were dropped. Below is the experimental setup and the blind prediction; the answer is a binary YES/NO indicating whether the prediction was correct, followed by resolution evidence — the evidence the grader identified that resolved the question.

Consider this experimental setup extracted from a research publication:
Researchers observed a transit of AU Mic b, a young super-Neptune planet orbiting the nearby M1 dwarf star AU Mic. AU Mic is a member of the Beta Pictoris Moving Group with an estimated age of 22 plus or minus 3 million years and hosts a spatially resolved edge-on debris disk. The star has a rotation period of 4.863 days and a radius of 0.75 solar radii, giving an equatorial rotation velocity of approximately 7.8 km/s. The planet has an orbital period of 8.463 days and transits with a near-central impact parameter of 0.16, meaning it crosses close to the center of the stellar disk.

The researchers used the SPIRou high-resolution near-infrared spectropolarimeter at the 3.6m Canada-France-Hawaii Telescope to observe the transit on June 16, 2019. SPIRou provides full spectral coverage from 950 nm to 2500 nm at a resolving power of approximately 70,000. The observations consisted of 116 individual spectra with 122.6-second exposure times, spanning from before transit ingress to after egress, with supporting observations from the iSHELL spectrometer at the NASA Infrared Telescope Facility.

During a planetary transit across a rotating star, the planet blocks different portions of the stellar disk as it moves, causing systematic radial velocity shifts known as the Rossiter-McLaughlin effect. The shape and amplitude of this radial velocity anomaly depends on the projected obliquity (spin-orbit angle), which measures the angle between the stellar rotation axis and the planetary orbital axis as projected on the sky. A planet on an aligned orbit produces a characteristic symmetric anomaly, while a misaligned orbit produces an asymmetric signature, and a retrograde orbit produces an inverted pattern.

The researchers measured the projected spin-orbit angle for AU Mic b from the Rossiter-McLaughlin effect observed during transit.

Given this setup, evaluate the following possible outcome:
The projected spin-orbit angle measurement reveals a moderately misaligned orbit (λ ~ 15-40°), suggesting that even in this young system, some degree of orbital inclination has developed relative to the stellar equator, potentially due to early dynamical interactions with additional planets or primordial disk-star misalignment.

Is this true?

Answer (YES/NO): NO